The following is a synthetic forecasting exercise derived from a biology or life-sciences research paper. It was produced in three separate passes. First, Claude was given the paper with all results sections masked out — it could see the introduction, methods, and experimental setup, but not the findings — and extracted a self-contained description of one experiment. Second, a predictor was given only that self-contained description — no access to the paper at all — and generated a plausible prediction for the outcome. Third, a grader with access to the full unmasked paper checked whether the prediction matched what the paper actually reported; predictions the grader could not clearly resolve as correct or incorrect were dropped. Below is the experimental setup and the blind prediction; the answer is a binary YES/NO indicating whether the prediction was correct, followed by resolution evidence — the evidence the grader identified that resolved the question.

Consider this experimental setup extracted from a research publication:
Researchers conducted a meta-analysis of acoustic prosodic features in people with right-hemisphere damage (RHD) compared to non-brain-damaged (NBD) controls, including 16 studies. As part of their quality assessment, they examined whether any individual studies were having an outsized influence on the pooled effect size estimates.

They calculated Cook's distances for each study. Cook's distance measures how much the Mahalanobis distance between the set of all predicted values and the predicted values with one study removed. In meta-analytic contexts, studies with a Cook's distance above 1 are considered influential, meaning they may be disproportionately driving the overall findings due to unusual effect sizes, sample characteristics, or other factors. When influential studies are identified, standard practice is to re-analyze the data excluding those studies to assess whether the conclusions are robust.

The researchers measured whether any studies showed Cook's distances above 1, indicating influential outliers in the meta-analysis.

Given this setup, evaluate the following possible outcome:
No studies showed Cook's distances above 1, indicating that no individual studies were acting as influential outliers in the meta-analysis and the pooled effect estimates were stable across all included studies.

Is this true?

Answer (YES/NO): YES